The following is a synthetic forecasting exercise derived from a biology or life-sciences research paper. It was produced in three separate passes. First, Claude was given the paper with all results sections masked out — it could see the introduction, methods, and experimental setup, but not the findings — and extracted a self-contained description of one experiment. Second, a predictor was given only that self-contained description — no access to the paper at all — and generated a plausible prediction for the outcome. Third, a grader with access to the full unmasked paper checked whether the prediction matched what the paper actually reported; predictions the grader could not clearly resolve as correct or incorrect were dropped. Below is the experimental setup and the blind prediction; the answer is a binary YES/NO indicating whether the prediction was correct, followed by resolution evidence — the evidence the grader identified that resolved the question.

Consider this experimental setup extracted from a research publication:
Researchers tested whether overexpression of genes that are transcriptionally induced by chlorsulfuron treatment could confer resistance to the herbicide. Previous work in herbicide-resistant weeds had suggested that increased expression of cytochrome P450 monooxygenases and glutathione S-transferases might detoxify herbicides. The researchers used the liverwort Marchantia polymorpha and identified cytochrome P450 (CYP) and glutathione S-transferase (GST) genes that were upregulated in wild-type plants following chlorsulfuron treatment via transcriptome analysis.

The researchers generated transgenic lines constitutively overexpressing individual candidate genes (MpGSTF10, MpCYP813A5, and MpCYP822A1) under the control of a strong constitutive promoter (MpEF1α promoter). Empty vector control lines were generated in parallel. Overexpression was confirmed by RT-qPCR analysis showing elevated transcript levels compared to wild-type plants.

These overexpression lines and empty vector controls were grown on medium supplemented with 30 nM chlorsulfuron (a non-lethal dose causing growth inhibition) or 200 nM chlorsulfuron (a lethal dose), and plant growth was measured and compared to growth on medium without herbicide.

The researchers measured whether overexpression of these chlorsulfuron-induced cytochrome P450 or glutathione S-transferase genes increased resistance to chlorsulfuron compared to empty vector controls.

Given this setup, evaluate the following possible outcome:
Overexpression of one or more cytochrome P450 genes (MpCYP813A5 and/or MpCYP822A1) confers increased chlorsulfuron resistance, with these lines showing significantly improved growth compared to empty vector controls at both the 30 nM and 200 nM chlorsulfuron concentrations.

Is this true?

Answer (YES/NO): NO